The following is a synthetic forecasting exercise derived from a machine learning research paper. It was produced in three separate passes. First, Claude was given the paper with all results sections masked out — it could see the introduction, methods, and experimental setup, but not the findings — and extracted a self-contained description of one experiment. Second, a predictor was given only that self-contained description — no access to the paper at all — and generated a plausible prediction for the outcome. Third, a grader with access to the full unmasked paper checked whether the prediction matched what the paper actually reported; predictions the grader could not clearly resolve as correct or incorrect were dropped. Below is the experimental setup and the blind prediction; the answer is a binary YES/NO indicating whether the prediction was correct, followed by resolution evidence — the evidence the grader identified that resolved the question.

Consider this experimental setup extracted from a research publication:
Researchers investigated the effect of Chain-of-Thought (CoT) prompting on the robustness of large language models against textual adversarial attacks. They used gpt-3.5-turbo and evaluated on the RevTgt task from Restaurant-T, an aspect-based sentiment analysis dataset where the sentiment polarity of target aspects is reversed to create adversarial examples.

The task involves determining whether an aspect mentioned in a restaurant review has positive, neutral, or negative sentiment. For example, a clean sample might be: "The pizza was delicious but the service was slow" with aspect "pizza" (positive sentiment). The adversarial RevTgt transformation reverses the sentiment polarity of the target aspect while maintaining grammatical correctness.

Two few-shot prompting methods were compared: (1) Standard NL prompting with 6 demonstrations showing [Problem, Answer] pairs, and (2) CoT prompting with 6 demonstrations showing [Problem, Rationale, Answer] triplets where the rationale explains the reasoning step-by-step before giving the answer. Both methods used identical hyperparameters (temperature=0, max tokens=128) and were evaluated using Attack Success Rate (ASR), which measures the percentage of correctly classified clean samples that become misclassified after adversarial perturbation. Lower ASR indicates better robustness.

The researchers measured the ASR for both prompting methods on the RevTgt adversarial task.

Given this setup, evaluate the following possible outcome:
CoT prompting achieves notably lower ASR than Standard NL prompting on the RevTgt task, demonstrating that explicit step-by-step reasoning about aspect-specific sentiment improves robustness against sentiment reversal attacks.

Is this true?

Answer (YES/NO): NO